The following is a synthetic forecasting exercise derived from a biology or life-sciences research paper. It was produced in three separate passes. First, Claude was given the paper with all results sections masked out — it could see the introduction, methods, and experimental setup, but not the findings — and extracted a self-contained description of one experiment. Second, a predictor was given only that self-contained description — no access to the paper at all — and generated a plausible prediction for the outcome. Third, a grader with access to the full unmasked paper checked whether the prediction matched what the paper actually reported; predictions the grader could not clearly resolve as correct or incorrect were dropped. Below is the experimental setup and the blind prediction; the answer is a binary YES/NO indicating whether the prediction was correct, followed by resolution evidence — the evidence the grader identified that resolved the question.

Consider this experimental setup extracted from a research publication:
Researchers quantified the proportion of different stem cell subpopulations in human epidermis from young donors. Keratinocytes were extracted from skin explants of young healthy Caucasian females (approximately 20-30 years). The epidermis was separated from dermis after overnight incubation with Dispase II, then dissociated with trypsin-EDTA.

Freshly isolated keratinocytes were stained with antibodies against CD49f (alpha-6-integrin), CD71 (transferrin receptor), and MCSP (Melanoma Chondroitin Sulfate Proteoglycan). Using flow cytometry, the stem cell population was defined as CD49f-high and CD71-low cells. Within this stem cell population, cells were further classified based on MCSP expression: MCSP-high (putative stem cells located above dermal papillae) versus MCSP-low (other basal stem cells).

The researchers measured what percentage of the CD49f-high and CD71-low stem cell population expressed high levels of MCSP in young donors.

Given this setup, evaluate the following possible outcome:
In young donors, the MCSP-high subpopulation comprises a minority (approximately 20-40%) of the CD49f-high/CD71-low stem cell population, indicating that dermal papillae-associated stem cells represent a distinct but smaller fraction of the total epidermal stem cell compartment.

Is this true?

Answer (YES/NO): NO